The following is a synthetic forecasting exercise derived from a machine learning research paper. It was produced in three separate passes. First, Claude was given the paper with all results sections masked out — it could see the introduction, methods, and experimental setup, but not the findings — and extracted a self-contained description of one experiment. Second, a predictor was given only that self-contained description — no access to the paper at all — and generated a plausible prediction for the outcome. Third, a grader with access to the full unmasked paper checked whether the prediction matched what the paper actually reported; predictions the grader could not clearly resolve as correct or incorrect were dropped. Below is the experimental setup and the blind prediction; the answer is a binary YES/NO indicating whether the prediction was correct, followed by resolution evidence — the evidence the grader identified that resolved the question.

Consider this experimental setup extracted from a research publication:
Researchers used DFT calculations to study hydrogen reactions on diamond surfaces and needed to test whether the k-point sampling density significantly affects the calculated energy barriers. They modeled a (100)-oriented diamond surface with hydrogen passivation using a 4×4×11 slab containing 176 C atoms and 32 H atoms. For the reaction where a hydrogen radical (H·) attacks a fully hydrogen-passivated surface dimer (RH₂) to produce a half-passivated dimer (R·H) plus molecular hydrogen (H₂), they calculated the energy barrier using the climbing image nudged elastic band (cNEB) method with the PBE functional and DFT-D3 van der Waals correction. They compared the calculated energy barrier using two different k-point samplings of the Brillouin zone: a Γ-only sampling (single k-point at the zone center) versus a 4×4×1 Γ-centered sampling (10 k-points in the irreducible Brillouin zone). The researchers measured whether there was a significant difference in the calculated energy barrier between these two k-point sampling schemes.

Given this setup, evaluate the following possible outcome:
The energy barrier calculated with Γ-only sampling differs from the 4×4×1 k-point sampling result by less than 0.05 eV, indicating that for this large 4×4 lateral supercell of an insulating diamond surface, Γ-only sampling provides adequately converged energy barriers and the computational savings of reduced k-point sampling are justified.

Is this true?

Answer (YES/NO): YES